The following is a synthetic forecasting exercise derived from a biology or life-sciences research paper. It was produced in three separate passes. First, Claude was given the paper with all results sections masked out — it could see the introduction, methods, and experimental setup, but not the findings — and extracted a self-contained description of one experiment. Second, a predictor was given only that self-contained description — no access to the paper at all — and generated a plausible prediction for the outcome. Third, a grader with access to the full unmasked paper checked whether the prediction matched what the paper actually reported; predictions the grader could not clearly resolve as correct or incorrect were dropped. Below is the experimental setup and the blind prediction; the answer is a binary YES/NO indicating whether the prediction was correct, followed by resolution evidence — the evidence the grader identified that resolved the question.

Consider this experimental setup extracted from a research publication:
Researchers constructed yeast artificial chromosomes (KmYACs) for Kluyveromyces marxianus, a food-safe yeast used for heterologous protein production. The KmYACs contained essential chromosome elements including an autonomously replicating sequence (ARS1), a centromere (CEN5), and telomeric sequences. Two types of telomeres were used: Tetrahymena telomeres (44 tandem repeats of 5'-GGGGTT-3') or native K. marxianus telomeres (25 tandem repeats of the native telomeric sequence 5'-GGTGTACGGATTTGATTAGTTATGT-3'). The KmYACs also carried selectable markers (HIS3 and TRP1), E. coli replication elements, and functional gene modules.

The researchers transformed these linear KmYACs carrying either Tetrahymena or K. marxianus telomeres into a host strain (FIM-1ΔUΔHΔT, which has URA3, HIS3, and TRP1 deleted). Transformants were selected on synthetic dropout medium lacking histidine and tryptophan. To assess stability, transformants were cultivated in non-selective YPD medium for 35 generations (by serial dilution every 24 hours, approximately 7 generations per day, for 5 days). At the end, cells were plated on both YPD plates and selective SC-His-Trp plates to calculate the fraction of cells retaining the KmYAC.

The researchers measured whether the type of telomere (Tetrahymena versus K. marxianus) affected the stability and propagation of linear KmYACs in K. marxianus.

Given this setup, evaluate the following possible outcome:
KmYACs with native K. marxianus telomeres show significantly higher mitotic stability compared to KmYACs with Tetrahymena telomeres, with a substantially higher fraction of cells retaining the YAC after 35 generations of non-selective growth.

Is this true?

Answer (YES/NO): NO